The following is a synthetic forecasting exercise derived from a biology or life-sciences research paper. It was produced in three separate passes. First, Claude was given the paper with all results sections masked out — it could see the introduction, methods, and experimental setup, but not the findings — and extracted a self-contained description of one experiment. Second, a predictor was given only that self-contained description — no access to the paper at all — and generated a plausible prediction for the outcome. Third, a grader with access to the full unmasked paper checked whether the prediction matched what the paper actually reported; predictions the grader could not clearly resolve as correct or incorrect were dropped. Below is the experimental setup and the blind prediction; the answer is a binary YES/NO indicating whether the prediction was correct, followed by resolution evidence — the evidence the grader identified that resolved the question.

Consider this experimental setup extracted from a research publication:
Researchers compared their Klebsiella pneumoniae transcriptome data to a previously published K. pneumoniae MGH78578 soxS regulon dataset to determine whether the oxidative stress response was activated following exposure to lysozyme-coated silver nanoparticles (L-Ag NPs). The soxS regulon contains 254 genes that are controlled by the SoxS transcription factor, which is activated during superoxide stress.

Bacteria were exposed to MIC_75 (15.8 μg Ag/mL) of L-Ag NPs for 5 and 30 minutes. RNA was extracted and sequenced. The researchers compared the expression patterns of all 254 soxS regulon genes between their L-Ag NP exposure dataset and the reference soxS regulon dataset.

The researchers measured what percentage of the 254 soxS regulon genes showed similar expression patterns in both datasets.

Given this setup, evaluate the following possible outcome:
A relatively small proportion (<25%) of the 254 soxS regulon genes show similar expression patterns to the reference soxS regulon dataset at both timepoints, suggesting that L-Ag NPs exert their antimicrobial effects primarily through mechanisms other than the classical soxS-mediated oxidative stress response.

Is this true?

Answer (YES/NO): NO